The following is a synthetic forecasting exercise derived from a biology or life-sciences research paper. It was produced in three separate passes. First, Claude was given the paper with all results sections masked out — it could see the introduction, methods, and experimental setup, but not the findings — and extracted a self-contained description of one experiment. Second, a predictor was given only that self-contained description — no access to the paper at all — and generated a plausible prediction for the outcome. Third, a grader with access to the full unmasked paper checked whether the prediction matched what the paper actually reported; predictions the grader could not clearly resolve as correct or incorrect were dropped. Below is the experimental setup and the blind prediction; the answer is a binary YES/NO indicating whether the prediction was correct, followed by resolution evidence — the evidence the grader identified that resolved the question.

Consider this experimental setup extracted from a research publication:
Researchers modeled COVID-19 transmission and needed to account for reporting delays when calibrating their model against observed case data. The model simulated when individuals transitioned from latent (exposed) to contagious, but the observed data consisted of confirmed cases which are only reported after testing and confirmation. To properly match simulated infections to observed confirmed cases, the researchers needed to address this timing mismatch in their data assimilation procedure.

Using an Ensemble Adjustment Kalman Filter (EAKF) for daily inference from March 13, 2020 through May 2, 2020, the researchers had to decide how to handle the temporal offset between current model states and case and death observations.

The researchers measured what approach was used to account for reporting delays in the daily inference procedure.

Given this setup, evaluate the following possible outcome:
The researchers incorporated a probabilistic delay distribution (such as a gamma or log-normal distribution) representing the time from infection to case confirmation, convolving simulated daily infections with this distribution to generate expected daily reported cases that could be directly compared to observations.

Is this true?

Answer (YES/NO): NO